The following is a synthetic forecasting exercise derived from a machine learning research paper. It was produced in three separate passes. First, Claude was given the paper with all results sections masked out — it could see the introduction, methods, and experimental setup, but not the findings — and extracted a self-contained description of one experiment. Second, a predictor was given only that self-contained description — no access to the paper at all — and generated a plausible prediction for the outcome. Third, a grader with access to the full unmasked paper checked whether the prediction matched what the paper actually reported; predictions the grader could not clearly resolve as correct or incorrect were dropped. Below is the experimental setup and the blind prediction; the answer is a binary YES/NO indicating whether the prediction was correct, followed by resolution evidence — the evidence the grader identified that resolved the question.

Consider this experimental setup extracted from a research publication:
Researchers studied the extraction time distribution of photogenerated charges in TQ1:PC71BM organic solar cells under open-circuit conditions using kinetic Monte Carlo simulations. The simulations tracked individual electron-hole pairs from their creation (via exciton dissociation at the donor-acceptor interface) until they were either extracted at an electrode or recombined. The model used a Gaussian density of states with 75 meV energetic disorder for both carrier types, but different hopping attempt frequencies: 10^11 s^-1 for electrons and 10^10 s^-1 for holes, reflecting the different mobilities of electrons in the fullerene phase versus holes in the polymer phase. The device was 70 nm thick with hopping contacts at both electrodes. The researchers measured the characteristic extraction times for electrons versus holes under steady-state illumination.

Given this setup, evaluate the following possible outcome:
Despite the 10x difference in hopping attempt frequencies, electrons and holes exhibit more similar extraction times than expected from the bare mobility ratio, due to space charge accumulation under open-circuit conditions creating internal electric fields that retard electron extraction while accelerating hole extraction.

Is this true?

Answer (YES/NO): NO